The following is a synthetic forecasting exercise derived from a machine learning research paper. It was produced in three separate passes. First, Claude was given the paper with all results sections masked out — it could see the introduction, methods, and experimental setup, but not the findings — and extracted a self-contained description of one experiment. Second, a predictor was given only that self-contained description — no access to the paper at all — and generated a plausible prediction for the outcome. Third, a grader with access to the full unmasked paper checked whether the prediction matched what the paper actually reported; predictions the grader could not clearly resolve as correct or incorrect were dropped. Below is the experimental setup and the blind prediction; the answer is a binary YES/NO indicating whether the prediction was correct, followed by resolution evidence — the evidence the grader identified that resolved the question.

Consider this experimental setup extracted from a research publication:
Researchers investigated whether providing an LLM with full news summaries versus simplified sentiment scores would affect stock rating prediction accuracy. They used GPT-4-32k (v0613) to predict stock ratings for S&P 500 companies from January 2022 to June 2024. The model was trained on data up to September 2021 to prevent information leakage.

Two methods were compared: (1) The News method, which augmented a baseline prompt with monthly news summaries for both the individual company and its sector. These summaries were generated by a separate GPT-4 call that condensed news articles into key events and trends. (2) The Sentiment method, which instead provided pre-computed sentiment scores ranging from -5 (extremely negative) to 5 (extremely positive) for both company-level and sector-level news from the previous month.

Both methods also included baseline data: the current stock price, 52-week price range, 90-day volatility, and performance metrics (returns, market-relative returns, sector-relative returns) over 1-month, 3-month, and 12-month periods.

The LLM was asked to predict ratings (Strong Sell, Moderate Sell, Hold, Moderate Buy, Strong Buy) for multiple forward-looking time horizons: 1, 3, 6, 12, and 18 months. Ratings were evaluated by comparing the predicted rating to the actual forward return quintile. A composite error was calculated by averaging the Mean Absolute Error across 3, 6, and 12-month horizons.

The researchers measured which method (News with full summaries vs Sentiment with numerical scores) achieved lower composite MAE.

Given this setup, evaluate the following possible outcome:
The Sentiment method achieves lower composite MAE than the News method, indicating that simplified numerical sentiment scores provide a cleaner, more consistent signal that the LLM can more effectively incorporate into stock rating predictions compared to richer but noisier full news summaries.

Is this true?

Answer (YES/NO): NO